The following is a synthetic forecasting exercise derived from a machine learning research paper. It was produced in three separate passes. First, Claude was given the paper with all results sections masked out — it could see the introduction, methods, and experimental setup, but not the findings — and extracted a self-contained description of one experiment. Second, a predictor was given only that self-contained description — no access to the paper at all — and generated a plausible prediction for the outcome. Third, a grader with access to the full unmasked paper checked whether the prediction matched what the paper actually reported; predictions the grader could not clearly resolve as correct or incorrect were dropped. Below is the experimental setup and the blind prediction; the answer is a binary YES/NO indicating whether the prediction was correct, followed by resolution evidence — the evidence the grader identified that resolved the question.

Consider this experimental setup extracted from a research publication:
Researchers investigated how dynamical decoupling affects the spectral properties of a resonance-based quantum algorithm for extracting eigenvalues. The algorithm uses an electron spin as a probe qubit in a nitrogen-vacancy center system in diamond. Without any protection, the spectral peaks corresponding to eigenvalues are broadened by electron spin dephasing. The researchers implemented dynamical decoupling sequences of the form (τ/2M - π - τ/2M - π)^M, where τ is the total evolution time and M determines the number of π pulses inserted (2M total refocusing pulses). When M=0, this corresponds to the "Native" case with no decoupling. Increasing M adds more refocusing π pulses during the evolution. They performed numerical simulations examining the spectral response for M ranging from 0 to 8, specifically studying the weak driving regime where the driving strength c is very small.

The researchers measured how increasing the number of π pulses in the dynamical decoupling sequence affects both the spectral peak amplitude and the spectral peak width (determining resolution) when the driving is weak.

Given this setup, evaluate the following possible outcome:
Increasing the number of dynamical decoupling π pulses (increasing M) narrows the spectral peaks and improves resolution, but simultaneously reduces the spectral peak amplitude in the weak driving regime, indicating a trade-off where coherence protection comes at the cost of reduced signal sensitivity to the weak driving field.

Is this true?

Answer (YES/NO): NO